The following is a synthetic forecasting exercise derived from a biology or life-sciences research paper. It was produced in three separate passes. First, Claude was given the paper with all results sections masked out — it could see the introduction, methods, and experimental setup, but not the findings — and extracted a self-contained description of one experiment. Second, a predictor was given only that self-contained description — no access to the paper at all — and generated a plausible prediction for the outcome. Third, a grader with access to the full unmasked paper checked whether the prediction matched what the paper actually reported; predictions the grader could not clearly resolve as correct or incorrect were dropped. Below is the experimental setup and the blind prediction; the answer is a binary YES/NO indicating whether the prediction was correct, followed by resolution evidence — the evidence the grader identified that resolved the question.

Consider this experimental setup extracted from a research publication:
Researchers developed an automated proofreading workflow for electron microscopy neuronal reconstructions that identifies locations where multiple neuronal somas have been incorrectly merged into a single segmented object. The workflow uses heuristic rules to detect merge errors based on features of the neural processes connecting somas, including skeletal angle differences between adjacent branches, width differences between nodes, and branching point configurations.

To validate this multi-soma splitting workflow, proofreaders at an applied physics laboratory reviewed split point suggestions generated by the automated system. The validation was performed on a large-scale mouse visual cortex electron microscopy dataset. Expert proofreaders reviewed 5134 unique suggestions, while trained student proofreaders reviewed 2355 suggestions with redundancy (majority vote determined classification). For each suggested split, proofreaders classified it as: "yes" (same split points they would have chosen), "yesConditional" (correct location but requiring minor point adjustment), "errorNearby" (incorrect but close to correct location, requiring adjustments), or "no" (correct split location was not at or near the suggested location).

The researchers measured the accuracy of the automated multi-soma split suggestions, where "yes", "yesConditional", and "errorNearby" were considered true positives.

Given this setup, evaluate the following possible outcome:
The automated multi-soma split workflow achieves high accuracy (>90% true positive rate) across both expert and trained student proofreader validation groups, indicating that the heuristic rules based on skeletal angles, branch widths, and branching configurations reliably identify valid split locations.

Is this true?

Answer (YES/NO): NO